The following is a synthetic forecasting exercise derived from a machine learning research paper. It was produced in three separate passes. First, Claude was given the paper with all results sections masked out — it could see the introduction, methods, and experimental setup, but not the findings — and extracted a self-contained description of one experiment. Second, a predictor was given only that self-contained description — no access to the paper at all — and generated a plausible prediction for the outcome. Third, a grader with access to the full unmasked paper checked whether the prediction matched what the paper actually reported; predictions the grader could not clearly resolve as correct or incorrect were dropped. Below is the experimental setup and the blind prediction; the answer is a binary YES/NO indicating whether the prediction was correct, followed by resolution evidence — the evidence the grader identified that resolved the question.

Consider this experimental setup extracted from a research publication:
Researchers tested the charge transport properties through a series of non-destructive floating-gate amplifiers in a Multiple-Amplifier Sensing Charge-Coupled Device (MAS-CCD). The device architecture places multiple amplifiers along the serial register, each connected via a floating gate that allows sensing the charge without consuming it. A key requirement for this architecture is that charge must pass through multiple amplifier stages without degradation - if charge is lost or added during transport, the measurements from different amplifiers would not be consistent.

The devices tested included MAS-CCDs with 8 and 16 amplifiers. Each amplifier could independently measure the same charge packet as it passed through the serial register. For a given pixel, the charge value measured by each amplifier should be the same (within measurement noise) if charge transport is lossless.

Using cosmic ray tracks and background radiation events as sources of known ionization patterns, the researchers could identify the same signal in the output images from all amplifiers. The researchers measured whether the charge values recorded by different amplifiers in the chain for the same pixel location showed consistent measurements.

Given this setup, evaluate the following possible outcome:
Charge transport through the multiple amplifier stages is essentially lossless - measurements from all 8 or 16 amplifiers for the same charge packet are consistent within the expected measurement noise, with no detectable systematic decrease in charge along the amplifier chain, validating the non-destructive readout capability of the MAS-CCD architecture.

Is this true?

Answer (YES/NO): YES